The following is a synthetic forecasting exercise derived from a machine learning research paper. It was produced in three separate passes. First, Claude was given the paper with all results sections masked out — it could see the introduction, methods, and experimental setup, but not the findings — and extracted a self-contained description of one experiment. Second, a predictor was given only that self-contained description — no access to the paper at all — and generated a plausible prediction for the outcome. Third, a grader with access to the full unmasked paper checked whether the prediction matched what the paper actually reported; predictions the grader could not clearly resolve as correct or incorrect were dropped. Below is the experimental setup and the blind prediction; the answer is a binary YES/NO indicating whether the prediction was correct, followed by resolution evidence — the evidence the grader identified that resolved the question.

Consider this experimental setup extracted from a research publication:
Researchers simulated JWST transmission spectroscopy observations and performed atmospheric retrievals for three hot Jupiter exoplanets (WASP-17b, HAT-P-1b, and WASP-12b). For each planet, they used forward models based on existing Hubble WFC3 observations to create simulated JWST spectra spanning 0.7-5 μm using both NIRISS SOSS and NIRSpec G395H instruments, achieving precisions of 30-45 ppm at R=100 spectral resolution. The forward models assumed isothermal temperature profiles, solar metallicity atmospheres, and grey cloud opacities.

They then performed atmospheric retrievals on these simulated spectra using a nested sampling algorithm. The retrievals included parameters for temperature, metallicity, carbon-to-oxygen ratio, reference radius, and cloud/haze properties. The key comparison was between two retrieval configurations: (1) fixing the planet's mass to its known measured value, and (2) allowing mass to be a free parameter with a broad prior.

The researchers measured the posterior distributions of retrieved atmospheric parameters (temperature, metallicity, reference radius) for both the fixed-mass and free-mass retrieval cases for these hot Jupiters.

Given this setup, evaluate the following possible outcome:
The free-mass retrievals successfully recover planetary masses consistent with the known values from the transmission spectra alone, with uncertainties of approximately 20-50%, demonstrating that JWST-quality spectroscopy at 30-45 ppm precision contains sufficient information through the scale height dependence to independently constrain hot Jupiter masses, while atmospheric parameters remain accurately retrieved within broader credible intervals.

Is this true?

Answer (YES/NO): NO